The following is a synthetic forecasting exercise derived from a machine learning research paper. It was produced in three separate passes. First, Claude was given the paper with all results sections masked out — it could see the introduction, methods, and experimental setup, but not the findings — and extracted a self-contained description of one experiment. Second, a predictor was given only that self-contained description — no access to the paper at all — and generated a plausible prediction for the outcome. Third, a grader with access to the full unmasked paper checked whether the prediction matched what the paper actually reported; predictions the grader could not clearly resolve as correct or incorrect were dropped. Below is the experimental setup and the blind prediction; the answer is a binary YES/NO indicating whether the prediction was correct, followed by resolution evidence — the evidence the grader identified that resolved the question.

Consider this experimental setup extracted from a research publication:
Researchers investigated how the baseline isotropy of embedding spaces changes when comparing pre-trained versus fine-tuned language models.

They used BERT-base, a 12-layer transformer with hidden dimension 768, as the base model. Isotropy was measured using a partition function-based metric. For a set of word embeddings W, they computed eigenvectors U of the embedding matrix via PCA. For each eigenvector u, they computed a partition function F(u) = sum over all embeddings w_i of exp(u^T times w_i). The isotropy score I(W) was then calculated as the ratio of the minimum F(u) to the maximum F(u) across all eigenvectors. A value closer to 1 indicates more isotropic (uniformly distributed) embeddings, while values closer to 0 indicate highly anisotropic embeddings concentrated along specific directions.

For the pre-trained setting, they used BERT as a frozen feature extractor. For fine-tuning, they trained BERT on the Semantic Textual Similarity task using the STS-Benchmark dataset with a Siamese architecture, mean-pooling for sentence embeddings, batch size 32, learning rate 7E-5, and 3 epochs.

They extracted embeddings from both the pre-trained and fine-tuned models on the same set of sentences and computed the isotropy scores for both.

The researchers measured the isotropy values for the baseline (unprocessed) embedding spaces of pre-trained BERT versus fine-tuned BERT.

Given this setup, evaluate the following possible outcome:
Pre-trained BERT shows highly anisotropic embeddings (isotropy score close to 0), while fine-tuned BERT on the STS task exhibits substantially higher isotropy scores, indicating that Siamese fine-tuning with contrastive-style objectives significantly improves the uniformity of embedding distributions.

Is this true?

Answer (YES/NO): NO